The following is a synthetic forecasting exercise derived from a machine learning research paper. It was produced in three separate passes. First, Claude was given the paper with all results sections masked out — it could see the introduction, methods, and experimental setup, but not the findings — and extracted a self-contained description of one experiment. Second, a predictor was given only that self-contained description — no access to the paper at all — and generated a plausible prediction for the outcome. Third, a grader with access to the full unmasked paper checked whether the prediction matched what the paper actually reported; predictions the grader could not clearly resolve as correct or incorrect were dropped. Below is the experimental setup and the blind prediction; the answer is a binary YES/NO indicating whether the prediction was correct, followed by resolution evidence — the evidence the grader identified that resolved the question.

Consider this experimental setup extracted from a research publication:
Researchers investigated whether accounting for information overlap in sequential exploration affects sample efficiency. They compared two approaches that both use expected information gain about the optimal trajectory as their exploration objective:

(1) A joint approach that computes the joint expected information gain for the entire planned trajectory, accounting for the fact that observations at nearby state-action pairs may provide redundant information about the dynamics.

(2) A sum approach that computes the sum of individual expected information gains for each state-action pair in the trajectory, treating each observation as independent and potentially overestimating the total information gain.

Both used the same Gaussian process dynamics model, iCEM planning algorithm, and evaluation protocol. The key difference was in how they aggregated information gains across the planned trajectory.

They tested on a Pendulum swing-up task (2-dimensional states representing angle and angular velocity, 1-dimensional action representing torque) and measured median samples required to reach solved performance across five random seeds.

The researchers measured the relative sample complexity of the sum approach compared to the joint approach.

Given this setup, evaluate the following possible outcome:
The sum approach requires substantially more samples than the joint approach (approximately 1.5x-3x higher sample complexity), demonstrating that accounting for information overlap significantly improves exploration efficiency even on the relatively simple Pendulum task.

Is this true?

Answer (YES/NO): YES